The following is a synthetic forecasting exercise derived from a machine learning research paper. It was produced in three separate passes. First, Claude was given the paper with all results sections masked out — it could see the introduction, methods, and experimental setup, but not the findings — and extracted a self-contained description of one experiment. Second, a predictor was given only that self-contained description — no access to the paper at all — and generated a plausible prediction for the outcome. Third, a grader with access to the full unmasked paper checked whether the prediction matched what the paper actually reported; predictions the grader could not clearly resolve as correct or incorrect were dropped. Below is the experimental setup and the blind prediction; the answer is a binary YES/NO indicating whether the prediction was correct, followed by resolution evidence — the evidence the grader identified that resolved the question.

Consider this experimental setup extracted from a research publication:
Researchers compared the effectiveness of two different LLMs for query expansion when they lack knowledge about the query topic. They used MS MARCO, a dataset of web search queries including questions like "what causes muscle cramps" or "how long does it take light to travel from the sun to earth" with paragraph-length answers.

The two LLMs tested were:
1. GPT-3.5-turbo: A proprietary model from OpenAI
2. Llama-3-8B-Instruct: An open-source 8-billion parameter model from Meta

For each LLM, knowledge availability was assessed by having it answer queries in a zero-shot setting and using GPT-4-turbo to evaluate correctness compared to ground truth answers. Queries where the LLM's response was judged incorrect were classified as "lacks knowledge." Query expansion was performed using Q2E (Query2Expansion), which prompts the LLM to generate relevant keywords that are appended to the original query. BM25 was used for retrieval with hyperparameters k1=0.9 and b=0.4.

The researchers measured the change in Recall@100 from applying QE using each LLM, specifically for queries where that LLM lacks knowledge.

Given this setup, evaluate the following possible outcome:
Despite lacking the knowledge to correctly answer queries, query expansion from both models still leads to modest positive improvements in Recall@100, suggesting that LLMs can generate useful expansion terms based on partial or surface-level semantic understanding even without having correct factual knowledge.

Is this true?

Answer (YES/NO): YES